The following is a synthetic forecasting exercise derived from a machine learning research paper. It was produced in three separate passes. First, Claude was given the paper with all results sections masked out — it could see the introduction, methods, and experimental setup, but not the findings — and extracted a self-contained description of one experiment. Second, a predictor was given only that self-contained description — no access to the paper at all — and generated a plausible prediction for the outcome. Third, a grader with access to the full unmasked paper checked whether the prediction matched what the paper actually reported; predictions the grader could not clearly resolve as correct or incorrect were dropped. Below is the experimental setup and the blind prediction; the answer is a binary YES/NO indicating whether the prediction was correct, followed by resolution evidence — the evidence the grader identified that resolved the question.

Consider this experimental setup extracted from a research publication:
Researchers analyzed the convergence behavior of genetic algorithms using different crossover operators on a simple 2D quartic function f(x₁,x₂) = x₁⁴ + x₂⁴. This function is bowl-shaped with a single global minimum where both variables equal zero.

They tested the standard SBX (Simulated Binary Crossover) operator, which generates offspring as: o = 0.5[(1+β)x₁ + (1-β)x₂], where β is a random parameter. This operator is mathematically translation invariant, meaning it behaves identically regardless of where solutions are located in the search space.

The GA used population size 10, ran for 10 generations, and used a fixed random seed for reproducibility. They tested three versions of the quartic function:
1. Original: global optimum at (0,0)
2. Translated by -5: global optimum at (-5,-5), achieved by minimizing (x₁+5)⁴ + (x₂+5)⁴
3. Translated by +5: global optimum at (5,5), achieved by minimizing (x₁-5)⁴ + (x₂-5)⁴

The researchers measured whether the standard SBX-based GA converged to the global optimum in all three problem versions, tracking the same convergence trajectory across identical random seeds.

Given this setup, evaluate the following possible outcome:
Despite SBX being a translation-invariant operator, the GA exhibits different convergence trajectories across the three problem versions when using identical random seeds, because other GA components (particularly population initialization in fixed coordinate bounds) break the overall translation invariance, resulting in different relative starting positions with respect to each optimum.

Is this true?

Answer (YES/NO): NO